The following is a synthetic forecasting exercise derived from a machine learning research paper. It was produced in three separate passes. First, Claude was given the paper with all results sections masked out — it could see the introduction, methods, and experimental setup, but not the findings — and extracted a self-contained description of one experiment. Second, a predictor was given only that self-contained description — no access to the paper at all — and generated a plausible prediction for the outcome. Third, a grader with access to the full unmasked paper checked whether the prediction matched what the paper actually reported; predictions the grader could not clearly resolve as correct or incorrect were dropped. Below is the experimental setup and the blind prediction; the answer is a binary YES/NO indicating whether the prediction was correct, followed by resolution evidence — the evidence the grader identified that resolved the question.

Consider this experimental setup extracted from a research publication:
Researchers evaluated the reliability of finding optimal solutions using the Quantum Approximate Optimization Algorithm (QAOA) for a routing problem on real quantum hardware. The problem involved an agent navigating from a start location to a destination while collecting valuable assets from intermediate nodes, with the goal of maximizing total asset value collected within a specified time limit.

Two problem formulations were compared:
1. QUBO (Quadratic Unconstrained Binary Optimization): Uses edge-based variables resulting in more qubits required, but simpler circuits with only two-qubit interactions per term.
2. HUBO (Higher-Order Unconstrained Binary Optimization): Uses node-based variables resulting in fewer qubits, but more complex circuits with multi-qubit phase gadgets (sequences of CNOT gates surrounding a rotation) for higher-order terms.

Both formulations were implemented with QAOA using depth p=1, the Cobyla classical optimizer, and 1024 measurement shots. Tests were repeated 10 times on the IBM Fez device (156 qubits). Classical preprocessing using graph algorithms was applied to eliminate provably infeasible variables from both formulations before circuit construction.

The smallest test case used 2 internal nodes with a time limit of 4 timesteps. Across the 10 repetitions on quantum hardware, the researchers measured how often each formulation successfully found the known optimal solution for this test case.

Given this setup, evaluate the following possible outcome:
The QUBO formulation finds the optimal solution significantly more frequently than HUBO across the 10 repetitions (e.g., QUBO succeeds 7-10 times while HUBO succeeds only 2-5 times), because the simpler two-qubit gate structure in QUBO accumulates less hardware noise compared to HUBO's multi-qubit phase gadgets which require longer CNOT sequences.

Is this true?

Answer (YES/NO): NO